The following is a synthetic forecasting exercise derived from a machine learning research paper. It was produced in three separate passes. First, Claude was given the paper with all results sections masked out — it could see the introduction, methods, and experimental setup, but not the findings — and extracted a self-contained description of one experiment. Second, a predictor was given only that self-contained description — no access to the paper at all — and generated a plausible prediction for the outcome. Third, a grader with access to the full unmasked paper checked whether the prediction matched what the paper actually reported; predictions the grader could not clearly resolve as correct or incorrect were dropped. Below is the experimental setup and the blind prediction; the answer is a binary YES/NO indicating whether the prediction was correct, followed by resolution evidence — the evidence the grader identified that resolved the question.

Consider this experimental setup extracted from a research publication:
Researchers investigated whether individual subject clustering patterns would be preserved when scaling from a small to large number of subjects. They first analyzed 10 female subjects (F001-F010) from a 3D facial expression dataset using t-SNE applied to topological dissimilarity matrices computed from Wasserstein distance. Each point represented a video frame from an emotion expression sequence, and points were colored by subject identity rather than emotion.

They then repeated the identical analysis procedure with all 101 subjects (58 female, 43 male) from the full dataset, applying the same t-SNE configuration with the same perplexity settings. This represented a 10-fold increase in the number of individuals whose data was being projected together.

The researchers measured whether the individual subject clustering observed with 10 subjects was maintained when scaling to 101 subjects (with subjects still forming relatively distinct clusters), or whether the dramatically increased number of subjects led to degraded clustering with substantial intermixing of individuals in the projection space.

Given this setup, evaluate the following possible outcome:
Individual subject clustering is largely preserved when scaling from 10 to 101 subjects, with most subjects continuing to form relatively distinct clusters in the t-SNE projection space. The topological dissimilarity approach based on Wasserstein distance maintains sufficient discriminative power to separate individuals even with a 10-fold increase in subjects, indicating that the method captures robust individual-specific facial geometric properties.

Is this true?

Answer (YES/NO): YES